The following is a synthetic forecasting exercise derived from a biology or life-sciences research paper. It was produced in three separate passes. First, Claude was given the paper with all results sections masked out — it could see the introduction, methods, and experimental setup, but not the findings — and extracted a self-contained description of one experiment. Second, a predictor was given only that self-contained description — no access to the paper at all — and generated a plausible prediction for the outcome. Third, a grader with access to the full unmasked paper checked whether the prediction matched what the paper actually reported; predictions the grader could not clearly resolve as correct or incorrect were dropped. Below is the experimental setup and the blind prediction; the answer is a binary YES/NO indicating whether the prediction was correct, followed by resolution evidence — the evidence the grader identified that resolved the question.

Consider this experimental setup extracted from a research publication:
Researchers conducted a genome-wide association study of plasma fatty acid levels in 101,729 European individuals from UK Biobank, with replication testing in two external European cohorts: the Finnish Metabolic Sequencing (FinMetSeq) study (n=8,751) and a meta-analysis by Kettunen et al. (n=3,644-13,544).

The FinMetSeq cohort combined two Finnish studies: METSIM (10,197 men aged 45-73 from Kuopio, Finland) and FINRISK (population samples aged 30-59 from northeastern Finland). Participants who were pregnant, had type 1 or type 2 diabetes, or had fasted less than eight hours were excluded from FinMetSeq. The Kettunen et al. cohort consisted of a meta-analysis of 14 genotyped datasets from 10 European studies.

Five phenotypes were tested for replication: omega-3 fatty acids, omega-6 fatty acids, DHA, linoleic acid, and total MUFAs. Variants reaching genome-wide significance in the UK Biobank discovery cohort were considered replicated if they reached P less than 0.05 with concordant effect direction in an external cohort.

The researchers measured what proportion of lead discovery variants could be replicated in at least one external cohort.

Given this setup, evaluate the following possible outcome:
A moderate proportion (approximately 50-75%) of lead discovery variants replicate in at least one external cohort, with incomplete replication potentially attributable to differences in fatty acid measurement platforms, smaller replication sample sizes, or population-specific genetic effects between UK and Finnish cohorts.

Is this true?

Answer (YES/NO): YES